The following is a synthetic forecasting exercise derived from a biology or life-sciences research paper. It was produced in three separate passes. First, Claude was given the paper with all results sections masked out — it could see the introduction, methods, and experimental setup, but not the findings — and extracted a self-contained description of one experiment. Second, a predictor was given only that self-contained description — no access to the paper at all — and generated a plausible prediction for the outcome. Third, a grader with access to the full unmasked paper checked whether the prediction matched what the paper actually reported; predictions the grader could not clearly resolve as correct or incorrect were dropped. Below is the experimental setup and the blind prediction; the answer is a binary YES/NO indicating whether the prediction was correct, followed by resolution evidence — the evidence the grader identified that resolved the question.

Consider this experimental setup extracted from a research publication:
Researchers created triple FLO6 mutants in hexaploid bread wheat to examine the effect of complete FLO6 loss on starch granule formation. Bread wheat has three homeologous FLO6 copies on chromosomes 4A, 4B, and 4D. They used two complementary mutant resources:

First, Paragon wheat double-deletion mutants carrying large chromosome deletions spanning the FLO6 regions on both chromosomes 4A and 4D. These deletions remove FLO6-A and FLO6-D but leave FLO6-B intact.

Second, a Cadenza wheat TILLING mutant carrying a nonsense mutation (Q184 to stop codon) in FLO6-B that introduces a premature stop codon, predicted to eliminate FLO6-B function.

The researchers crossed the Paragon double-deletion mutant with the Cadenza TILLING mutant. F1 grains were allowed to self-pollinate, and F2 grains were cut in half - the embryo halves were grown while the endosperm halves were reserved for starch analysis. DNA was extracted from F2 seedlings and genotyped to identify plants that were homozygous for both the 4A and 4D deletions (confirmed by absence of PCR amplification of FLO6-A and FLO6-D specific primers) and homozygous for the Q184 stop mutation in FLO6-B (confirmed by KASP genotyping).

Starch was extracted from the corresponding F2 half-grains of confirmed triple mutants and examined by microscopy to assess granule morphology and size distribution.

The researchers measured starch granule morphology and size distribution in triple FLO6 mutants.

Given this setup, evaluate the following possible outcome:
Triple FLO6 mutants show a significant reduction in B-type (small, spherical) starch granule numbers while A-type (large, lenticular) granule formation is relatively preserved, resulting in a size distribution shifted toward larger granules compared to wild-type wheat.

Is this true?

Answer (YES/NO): NO